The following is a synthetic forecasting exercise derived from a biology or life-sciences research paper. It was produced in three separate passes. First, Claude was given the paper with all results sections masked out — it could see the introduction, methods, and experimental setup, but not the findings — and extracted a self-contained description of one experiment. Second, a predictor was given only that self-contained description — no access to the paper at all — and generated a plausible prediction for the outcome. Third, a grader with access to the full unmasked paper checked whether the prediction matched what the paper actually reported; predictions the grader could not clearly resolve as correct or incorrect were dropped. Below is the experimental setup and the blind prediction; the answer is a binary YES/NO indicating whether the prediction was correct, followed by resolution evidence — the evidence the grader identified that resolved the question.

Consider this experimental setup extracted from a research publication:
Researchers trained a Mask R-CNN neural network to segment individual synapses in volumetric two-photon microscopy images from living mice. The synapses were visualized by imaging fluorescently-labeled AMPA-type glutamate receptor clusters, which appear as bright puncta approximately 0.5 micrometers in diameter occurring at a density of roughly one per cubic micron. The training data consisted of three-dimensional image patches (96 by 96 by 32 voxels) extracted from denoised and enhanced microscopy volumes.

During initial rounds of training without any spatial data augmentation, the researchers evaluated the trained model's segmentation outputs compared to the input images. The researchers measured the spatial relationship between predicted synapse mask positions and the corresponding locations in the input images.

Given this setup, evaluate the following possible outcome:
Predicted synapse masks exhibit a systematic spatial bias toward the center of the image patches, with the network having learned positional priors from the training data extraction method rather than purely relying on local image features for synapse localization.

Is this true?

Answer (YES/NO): NO